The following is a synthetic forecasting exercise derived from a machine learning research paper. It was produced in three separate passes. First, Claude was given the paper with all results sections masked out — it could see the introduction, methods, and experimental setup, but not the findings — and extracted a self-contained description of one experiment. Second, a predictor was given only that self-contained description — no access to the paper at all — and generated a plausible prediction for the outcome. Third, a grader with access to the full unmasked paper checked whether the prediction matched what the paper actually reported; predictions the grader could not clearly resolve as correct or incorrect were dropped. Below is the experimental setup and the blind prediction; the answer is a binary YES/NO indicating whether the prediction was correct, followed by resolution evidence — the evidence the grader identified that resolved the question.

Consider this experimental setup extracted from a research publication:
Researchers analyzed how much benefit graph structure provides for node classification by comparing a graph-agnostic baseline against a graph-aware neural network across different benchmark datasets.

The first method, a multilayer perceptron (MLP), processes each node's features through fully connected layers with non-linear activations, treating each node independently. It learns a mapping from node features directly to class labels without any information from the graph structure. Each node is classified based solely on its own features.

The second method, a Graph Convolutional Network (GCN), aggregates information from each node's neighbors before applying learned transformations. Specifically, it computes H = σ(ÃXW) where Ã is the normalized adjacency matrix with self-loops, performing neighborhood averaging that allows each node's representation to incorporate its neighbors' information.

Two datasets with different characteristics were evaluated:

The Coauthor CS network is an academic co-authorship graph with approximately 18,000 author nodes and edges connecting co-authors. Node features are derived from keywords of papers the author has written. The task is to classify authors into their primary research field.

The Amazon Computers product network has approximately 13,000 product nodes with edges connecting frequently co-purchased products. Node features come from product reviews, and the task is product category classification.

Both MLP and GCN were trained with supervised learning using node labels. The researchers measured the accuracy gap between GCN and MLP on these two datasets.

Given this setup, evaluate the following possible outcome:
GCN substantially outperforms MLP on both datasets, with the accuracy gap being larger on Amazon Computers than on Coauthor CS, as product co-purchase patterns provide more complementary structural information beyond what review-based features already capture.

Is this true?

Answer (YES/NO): YES